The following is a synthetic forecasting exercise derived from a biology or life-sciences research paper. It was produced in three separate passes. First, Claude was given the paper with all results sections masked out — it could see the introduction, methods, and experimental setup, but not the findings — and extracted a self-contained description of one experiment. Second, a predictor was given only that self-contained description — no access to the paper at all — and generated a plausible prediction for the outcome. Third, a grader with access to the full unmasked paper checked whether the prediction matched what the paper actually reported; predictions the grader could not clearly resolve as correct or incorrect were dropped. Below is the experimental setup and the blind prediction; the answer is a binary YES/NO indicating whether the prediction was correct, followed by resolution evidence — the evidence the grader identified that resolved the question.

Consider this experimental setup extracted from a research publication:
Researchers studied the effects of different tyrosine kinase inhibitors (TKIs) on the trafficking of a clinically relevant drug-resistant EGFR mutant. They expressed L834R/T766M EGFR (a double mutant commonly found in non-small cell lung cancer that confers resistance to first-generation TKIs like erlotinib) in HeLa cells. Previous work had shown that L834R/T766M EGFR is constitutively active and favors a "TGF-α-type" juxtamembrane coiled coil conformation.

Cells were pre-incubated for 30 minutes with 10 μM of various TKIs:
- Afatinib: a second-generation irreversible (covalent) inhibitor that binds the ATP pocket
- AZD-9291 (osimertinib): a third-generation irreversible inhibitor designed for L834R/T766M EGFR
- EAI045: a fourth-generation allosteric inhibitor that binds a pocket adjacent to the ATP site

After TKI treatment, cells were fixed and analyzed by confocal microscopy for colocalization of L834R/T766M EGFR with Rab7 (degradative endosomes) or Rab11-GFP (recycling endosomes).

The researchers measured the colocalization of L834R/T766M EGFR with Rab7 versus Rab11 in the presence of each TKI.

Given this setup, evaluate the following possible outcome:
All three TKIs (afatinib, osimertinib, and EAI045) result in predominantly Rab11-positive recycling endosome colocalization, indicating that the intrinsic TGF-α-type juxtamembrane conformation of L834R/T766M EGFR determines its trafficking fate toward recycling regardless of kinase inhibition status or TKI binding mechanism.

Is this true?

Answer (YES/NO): NO